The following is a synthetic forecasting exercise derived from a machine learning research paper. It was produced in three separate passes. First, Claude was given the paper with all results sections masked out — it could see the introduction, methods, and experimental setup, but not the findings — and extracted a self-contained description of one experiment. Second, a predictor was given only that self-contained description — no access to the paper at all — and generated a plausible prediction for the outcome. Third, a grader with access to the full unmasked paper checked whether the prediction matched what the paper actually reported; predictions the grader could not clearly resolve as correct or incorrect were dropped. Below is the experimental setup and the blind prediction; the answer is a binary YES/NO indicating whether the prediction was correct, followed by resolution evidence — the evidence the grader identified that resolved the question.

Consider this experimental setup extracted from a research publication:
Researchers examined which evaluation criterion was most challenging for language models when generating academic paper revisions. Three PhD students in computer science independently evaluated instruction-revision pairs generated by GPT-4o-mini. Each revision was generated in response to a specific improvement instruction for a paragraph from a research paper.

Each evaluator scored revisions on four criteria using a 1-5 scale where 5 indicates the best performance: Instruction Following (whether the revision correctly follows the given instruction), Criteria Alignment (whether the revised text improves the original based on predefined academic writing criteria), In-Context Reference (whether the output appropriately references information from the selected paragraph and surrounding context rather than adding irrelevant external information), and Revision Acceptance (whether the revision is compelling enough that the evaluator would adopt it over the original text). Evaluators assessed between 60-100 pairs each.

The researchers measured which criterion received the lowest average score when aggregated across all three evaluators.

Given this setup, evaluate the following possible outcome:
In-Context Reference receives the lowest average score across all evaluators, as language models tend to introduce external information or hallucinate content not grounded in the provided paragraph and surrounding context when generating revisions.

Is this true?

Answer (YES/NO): NO